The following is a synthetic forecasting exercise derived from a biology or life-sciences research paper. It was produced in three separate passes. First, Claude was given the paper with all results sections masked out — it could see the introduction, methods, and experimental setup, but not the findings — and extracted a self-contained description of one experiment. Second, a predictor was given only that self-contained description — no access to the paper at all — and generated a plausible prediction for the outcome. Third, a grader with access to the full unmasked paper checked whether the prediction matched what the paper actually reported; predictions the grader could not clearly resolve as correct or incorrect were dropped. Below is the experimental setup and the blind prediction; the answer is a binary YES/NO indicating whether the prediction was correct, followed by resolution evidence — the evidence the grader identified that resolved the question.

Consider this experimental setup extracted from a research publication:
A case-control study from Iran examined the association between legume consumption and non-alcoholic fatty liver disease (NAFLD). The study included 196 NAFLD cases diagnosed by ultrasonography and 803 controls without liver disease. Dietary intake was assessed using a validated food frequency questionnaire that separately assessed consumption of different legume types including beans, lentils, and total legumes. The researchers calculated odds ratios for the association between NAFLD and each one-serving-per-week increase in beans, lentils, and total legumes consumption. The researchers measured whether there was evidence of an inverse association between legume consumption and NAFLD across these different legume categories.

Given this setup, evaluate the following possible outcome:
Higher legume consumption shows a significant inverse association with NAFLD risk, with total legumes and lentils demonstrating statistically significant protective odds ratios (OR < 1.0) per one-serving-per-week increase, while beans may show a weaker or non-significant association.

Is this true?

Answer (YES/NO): NO